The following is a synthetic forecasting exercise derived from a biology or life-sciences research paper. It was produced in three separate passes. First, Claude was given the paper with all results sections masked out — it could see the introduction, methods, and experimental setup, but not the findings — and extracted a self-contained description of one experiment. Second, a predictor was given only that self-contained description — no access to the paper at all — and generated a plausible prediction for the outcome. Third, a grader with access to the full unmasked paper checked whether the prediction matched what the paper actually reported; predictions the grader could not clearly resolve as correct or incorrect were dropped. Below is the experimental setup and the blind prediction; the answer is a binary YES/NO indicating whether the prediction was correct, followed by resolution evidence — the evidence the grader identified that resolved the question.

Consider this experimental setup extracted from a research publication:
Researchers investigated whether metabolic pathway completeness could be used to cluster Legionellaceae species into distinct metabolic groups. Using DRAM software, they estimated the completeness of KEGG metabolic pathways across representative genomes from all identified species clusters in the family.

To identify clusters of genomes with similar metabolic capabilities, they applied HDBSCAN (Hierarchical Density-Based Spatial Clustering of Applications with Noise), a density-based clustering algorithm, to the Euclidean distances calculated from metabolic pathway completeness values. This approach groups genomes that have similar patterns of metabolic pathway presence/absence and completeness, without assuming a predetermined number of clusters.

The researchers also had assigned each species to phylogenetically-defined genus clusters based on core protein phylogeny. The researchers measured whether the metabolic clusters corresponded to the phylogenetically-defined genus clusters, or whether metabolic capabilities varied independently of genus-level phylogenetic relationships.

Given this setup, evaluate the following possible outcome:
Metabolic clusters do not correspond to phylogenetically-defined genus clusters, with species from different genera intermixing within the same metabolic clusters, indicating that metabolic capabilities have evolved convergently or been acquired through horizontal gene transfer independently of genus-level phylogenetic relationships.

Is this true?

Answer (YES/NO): NO